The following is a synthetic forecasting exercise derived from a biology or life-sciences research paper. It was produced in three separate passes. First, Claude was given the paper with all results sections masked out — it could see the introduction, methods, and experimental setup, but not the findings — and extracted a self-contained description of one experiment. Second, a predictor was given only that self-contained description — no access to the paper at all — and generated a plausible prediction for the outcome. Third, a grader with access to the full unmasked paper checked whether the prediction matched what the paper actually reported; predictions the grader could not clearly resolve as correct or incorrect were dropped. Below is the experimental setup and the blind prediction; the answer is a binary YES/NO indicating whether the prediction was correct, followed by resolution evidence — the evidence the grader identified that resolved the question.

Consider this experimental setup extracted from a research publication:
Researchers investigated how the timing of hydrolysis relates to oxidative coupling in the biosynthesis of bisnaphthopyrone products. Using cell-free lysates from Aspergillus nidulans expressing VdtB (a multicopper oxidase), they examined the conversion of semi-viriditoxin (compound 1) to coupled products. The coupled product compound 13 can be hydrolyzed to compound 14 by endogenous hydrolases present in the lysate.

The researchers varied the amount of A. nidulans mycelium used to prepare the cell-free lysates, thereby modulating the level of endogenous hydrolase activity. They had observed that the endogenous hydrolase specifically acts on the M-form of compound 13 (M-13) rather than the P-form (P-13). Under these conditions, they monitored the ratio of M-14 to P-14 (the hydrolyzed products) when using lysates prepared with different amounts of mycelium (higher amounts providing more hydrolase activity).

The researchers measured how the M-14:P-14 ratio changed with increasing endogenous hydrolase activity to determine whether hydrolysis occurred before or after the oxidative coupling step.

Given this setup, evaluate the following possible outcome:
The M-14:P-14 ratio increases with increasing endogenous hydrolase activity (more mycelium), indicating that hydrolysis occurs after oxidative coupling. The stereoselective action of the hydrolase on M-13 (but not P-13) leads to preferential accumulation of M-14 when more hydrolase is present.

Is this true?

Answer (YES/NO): YES